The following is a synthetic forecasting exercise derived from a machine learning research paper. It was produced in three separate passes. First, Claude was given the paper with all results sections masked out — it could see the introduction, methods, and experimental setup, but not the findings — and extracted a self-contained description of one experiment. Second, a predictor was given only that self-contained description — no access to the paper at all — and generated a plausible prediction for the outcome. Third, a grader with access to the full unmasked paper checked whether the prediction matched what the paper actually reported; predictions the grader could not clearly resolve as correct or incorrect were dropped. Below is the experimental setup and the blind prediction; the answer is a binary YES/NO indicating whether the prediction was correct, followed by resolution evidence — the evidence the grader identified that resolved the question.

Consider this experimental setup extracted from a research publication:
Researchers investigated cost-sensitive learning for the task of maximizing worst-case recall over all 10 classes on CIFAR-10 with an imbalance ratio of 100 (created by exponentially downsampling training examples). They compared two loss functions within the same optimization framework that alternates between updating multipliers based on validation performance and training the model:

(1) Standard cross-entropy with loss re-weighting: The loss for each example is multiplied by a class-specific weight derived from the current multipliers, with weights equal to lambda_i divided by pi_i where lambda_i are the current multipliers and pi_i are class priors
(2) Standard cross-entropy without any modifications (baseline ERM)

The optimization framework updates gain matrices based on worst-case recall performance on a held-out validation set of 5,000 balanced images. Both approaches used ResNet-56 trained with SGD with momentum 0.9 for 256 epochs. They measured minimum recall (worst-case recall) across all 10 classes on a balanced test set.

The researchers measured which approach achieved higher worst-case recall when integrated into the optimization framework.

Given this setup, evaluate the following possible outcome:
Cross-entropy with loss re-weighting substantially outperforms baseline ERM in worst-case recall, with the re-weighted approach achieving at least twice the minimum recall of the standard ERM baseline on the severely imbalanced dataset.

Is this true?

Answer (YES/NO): NO